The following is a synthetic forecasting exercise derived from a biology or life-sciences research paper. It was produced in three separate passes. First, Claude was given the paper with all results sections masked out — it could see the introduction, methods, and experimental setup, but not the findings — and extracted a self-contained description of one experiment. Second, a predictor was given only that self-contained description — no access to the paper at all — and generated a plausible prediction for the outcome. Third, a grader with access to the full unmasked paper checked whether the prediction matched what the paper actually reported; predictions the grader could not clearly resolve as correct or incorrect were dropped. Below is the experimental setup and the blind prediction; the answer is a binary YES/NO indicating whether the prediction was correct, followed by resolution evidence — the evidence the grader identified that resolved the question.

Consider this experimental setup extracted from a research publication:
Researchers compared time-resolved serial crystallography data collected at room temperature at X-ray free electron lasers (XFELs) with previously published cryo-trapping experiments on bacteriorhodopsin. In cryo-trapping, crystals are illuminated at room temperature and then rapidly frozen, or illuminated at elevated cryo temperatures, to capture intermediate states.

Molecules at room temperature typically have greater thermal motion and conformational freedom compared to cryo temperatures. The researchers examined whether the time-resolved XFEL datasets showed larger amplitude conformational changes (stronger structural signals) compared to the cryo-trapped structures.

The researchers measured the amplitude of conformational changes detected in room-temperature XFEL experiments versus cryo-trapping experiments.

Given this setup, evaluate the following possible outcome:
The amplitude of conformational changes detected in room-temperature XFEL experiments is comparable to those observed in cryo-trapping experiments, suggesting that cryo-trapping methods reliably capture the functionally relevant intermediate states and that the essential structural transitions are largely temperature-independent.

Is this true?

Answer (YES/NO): NO